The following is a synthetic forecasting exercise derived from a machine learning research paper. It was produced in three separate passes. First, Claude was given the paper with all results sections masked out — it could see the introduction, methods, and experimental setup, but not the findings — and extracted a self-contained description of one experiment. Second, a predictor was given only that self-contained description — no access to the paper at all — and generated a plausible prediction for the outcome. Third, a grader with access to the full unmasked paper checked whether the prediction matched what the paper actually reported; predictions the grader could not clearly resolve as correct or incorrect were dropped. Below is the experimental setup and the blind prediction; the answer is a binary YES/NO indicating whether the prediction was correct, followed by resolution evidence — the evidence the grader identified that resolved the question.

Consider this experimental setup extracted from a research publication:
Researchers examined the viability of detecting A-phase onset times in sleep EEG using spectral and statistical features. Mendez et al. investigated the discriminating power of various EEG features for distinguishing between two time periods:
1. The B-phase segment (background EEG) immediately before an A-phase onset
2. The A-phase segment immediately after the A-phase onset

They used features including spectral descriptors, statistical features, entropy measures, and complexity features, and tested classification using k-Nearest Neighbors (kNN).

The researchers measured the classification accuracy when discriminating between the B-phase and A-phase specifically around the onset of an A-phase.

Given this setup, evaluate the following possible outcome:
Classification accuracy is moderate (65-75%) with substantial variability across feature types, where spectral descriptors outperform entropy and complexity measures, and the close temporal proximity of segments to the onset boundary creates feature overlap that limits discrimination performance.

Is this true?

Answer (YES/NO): NO